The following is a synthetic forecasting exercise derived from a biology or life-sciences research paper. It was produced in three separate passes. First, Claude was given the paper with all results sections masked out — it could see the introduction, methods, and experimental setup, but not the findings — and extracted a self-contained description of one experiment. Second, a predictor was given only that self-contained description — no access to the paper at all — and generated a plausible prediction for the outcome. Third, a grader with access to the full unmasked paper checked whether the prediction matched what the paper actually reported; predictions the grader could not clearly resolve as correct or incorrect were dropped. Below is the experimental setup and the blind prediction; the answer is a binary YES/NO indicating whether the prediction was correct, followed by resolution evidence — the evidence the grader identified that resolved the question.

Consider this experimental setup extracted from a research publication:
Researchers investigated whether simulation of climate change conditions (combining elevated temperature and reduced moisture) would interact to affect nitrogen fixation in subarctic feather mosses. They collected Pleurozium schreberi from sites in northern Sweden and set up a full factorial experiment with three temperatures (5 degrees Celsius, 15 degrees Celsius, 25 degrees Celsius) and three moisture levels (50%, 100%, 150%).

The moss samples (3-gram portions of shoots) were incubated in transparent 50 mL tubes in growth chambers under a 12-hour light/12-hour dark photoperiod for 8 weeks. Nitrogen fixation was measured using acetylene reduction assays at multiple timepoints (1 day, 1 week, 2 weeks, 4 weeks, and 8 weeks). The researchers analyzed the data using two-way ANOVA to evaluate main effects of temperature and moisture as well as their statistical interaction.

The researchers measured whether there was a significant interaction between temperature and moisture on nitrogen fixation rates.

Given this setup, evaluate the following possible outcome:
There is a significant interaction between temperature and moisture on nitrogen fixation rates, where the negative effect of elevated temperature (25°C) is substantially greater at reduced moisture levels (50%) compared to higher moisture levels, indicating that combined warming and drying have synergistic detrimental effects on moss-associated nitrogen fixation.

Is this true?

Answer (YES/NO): NO